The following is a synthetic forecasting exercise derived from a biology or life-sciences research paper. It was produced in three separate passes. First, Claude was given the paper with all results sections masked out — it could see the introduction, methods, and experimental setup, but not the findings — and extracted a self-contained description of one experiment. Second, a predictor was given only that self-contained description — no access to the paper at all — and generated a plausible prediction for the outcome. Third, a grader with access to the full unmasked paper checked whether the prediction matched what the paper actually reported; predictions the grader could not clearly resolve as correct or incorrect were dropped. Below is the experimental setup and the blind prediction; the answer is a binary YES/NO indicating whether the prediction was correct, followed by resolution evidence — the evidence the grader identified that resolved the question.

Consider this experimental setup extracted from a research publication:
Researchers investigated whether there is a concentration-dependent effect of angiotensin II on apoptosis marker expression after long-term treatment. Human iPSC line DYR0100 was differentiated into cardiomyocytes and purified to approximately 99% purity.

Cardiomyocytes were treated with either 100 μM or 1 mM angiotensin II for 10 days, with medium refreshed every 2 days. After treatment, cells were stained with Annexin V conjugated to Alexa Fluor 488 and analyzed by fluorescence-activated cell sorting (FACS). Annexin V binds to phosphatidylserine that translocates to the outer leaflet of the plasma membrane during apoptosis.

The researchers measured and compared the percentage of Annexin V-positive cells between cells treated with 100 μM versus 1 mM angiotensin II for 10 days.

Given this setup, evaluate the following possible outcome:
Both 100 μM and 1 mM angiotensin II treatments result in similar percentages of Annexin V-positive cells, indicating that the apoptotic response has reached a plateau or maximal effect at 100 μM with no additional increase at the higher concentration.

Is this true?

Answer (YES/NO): NO